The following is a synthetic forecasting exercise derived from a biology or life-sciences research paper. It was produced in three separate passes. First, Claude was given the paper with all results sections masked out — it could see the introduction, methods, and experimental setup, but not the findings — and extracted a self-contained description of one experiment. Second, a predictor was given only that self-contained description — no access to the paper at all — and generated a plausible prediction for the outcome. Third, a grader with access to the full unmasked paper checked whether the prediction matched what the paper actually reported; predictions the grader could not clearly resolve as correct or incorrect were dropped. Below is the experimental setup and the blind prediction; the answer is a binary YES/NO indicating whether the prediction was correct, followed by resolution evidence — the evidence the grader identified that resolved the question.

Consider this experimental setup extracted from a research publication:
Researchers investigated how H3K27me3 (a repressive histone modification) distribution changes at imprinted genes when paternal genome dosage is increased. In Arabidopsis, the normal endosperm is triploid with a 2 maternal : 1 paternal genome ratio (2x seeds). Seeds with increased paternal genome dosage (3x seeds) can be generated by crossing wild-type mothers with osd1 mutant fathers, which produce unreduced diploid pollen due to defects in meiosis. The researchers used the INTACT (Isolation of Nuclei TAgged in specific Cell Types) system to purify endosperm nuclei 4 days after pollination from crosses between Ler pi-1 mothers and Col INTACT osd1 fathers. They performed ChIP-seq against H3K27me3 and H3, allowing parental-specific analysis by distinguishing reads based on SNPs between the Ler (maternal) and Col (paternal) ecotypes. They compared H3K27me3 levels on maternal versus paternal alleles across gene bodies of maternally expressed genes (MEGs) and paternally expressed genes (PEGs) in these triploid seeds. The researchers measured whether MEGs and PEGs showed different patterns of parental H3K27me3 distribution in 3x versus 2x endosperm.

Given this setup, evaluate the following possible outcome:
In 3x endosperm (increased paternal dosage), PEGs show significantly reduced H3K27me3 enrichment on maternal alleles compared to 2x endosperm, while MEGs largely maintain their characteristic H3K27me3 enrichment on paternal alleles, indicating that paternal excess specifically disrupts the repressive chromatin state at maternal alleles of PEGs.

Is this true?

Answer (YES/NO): NO